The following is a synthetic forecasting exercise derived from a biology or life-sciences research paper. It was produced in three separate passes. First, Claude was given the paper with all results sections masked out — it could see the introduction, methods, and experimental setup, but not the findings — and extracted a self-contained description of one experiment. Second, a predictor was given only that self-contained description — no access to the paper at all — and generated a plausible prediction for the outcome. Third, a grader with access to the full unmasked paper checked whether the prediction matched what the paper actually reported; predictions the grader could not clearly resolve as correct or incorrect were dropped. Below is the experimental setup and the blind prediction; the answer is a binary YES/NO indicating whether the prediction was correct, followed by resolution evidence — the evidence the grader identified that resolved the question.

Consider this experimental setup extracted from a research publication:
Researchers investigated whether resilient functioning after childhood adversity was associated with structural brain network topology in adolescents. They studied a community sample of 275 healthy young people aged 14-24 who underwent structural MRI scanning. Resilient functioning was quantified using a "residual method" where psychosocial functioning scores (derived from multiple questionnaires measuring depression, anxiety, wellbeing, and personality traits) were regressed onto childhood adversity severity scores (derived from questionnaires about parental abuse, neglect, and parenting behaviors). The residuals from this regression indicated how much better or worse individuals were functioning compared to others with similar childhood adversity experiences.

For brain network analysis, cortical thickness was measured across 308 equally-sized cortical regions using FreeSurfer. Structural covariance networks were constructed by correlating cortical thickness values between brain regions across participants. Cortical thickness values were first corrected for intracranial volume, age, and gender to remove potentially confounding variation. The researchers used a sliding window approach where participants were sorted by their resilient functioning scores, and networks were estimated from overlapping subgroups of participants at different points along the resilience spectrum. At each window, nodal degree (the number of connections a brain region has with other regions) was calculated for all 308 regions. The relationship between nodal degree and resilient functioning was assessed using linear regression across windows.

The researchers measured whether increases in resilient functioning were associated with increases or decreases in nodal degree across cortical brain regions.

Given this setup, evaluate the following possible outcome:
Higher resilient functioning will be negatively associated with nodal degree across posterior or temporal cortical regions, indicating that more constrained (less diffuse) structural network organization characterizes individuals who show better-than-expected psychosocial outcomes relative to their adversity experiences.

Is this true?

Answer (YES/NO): NO